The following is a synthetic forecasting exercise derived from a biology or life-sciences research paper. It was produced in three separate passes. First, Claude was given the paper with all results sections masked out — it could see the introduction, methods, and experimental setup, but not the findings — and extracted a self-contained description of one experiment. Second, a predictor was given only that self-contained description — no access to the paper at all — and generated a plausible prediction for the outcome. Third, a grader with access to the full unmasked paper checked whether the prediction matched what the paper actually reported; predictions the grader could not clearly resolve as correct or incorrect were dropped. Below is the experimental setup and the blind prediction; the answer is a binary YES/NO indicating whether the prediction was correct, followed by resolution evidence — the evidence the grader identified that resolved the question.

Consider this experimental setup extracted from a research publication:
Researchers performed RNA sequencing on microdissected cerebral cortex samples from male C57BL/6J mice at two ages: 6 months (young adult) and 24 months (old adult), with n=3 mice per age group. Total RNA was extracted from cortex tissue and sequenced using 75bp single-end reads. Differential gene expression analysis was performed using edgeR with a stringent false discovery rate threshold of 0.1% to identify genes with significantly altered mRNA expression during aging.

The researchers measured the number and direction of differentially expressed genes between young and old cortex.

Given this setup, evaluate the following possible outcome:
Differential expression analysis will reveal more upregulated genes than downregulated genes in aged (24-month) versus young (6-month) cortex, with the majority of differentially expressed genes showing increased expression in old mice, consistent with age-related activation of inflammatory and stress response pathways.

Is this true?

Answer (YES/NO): YES